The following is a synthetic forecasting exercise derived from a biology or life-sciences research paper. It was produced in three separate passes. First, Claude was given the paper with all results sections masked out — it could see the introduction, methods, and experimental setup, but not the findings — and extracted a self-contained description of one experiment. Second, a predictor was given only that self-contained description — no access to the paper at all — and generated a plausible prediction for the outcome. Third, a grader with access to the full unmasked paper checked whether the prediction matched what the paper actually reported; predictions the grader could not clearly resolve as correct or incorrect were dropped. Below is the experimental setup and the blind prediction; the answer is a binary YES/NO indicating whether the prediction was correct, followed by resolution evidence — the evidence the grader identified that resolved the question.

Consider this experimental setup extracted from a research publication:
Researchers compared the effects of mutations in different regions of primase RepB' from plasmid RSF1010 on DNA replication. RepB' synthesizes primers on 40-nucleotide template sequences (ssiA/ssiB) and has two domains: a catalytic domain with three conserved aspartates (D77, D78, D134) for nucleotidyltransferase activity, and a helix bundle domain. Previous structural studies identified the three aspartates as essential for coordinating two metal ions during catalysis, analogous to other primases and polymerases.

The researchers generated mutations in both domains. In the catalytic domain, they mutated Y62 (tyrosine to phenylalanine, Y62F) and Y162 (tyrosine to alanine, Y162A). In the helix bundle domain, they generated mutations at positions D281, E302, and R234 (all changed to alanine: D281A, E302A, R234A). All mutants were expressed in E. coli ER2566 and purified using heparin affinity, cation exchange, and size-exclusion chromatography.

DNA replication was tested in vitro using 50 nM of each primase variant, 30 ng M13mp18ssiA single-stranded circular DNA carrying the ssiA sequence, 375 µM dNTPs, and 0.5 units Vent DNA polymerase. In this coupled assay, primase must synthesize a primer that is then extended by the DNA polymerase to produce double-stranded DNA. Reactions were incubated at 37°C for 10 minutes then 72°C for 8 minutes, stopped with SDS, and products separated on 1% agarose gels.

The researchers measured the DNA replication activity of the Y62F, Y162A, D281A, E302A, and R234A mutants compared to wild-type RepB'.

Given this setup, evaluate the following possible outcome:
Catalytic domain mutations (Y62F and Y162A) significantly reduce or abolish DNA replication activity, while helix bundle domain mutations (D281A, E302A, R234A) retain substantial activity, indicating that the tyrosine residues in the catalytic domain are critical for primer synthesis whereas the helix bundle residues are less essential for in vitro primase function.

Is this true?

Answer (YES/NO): NO